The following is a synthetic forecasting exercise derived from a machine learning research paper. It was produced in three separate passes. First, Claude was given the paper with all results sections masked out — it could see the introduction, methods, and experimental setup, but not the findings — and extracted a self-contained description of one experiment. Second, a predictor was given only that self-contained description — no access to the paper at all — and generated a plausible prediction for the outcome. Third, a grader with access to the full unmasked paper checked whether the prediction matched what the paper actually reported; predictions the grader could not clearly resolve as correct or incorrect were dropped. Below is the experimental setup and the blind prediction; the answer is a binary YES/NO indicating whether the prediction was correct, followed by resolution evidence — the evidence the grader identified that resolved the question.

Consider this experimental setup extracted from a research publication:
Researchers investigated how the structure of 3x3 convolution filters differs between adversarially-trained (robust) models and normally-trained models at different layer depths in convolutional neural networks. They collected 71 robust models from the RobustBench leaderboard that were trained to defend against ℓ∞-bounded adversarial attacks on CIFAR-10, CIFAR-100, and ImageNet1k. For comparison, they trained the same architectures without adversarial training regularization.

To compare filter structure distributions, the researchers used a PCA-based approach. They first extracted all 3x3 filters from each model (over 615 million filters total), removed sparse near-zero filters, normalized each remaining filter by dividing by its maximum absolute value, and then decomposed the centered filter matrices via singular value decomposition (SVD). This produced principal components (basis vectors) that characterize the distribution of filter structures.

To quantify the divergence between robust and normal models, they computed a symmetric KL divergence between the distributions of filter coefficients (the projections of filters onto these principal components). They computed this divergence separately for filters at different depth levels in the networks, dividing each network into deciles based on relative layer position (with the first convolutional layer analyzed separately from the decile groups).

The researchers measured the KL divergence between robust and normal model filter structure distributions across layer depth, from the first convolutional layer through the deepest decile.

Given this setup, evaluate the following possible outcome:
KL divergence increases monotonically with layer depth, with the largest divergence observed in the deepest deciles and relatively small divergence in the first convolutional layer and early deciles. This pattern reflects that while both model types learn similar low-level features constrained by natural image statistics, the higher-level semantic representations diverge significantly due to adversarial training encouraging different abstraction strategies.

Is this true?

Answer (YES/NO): NO